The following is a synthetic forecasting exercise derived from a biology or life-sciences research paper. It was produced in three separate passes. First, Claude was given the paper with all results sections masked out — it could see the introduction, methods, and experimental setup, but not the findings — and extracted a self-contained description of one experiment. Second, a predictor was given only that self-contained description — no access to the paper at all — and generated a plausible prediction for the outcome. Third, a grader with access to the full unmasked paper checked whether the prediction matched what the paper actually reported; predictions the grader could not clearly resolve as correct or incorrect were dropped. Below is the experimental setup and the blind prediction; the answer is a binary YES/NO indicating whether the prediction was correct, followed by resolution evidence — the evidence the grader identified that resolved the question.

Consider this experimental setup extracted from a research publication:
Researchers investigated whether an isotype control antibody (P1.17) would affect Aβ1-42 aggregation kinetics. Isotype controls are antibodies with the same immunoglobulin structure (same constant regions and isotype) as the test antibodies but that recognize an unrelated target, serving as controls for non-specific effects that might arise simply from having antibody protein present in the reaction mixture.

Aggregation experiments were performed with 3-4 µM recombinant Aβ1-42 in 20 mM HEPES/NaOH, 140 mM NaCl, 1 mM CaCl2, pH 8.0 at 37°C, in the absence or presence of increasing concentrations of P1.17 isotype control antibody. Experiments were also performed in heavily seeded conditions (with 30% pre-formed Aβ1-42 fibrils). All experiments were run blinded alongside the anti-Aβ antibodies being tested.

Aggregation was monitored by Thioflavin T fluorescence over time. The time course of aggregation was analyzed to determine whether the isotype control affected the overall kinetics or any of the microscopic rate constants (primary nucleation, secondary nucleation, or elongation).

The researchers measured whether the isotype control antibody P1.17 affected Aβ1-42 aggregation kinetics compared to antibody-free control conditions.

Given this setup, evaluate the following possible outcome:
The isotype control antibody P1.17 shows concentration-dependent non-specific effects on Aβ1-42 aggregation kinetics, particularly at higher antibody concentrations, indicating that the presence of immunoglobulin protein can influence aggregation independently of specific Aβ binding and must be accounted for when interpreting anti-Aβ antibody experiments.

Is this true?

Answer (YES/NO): NO